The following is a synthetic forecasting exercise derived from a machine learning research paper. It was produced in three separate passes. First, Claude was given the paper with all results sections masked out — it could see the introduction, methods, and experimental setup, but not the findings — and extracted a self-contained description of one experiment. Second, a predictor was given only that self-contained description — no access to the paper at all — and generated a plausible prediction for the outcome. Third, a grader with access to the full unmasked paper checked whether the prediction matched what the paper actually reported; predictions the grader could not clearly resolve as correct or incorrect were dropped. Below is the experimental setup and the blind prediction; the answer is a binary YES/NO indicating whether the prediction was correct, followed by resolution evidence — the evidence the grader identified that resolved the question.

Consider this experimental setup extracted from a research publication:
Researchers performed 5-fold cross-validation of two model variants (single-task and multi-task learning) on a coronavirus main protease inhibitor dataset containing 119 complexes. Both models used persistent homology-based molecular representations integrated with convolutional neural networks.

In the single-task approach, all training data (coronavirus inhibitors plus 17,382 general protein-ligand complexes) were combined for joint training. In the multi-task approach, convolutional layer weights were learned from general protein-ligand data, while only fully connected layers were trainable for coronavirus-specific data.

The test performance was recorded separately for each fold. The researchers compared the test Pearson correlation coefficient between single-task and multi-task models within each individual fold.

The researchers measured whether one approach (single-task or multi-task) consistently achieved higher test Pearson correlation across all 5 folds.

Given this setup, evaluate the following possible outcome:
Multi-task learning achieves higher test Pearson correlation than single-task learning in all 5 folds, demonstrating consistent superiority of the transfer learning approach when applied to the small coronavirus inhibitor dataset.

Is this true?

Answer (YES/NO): NO